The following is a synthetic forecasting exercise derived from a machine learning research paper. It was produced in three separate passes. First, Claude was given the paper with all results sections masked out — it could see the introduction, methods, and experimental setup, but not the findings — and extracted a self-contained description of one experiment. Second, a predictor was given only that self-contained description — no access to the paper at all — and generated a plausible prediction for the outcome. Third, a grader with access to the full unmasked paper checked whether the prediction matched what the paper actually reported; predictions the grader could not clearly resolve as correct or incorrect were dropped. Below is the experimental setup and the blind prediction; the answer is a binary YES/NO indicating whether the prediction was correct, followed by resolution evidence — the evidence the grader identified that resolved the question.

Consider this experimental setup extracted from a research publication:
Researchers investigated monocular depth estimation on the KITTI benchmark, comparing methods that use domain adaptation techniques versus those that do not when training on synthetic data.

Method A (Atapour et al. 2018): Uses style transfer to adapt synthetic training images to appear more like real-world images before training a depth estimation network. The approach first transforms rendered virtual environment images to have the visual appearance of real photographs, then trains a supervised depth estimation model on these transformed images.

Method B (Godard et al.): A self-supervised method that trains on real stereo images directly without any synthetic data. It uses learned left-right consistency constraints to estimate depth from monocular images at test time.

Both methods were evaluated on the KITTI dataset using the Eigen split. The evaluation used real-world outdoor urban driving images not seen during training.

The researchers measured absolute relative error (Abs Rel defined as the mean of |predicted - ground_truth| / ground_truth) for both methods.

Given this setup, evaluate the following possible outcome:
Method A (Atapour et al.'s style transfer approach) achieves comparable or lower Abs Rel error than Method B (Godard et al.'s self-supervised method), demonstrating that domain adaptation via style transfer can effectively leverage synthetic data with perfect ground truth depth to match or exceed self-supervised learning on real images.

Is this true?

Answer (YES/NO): YES